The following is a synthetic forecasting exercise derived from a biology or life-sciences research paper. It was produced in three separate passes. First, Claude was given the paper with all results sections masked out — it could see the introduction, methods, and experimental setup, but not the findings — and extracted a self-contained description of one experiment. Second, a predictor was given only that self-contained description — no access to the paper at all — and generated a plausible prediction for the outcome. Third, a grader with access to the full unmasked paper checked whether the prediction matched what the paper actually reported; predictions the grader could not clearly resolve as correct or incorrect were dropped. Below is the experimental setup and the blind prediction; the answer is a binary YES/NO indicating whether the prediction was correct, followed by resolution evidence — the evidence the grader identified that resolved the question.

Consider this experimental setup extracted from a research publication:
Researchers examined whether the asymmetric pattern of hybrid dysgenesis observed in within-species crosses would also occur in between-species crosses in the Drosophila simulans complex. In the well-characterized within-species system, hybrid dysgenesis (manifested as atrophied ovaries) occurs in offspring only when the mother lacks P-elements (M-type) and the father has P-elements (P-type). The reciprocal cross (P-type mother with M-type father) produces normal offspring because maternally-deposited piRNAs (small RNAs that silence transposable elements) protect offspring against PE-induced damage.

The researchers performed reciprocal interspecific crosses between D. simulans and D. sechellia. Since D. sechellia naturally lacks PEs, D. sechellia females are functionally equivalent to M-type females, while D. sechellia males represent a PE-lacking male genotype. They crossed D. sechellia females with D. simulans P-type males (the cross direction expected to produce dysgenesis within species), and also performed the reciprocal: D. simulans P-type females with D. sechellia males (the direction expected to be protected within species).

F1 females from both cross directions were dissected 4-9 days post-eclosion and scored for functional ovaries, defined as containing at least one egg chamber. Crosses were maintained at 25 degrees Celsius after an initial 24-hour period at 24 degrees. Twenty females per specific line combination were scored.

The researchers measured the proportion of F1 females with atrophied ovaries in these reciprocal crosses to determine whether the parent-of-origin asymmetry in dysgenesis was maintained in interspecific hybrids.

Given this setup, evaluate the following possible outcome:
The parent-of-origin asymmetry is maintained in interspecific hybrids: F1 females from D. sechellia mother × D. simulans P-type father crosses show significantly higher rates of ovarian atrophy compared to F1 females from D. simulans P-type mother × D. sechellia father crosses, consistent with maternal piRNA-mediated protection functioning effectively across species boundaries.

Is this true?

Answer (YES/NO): YES